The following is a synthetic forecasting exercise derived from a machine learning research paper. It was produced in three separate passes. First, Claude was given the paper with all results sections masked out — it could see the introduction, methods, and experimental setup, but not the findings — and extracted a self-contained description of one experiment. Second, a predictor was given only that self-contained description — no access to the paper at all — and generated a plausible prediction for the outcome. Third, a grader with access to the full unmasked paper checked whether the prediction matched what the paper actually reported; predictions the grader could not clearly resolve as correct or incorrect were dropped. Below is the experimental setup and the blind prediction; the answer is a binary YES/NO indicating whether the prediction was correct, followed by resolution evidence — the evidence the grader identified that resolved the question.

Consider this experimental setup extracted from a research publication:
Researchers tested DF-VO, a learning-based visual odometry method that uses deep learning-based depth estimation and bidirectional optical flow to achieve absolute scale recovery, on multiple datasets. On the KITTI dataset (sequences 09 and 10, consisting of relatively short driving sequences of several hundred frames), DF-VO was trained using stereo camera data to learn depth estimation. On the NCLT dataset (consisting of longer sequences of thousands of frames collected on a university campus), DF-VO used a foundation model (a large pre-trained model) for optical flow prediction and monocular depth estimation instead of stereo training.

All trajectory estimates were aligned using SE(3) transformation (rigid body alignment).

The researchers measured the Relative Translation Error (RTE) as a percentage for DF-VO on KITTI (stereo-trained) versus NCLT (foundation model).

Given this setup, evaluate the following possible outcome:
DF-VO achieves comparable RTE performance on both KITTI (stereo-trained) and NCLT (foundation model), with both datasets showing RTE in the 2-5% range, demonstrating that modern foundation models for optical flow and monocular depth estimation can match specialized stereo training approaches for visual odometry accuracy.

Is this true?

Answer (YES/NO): NO